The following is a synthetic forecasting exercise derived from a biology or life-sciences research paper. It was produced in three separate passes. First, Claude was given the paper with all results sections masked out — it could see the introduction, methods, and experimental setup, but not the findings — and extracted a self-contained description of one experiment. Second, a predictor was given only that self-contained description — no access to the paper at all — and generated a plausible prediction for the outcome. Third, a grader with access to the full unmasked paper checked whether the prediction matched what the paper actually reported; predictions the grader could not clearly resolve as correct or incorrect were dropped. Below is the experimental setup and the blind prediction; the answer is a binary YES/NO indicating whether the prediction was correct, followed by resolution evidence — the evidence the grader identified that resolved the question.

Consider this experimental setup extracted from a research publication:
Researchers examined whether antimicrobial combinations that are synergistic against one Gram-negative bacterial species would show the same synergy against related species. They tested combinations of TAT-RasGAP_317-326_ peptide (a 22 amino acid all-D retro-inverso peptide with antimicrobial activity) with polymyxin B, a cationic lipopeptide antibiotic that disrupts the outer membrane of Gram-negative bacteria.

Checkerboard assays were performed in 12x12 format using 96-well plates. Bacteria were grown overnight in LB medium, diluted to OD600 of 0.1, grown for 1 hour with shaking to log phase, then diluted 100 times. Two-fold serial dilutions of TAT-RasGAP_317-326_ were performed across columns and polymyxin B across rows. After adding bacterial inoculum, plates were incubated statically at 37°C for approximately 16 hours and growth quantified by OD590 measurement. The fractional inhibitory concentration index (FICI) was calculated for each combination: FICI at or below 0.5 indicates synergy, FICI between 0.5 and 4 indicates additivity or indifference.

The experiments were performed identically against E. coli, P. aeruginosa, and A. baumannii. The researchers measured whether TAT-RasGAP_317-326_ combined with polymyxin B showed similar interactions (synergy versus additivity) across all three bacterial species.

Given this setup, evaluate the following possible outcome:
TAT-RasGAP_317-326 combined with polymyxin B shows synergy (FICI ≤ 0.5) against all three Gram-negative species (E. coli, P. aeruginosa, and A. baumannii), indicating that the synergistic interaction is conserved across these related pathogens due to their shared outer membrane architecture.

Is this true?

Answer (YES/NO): NO